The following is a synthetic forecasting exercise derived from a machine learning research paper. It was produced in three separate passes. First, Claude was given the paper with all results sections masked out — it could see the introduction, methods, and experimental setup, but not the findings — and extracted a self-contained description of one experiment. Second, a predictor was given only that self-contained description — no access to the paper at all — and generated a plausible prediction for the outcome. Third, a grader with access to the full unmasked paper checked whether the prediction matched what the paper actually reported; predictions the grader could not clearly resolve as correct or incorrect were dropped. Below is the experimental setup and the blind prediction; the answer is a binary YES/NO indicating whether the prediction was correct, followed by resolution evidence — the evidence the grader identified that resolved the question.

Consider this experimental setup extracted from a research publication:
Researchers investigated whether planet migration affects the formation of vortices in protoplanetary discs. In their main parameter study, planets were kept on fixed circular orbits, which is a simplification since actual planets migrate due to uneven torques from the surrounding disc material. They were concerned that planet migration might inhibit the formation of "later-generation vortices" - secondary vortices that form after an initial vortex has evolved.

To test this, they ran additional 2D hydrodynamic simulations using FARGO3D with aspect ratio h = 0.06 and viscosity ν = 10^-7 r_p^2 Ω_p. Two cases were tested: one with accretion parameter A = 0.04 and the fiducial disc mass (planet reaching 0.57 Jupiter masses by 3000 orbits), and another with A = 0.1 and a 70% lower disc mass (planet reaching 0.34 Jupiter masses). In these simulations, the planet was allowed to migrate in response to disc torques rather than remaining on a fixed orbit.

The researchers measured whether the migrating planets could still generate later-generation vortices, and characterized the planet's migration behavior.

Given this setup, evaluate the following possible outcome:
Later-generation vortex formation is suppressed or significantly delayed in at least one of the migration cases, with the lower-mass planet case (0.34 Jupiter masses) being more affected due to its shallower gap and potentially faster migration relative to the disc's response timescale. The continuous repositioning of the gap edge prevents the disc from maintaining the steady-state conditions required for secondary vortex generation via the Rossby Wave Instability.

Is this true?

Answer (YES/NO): NO